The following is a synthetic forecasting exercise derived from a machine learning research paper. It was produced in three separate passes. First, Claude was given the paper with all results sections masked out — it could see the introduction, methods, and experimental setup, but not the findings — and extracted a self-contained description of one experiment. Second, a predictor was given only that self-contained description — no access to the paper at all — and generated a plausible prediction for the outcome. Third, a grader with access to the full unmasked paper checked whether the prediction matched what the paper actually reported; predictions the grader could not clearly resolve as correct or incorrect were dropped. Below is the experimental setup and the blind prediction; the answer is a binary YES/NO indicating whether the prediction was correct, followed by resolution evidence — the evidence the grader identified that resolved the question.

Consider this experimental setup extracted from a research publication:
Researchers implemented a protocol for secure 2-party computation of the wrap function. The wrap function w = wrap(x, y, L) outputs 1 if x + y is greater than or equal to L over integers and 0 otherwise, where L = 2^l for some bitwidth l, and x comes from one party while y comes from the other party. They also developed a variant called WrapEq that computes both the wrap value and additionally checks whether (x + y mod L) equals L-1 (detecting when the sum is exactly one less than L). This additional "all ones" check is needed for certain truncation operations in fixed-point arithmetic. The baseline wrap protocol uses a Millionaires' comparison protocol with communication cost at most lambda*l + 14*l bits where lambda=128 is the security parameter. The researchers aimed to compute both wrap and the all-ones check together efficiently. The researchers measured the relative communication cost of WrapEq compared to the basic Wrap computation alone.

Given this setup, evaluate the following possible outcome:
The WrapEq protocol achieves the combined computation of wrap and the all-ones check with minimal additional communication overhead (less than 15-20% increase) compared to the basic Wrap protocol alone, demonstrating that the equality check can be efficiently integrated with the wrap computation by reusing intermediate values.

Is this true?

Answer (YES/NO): YES